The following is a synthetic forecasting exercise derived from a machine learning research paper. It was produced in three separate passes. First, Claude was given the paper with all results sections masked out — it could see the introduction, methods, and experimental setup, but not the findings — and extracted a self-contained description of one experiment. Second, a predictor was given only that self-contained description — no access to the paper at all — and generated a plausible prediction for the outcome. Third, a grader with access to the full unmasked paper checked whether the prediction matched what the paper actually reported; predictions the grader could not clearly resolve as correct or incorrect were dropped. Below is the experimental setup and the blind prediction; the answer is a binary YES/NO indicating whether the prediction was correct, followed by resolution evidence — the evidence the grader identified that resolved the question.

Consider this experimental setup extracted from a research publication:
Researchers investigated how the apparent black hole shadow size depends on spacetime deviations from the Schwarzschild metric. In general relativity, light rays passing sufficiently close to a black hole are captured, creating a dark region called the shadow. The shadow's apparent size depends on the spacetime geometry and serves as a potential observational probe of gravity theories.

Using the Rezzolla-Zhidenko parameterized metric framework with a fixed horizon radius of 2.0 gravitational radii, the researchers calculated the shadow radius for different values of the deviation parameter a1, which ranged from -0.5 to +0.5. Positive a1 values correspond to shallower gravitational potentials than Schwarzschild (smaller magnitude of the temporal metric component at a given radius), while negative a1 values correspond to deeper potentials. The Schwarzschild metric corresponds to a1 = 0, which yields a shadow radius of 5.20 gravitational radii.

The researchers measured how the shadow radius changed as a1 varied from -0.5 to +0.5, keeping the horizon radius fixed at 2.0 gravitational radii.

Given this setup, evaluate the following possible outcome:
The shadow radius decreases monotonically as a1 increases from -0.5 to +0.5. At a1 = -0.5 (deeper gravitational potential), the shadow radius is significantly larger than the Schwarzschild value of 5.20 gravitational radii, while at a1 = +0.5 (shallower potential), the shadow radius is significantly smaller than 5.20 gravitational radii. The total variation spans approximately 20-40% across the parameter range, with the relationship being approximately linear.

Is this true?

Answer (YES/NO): NO